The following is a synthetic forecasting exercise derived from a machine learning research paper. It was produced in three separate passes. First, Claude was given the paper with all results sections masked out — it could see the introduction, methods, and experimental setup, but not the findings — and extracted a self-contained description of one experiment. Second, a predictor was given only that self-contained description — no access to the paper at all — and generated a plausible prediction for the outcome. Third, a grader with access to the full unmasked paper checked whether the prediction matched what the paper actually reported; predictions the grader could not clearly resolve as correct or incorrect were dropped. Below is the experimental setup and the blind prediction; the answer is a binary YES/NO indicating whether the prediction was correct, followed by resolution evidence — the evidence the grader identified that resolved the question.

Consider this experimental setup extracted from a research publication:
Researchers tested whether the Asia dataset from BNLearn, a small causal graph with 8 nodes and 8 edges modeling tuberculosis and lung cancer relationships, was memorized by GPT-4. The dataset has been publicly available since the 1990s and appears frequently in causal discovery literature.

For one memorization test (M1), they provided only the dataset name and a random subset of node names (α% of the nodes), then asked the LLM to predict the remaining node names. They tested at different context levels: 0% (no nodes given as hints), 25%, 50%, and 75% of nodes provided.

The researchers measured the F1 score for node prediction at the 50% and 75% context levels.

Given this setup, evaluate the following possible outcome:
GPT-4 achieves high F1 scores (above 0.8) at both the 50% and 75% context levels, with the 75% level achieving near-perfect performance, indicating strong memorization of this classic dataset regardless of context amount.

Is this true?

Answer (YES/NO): YES